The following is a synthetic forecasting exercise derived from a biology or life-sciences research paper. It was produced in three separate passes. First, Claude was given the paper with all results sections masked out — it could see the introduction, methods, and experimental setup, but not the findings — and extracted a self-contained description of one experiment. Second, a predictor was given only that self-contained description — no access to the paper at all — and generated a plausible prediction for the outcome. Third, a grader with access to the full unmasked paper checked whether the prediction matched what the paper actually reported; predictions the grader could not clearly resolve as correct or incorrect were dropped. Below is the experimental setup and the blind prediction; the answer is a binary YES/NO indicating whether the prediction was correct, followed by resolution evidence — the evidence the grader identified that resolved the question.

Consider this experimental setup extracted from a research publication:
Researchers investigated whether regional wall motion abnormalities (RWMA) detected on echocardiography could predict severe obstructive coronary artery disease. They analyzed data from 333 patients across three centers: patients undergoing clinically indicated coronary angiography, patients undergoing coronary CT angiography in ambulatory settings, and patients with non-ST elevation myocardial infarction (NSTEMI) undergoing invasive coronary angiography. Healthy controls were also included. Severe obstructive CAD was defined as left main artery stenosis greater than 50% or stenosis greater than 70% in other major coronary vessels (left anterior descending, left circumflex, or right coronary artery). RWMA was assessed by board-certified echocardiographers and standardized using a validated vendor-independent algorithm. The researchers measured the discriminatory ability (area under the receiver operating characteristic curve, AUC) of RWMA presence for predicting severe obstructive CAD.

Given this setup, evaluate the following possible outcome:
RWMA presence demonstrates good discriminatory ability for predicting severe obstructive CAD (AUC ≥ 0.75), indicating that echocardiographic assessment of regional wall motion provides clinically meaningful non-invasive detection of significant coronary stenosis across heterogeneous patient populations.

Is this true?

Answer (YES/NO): NO